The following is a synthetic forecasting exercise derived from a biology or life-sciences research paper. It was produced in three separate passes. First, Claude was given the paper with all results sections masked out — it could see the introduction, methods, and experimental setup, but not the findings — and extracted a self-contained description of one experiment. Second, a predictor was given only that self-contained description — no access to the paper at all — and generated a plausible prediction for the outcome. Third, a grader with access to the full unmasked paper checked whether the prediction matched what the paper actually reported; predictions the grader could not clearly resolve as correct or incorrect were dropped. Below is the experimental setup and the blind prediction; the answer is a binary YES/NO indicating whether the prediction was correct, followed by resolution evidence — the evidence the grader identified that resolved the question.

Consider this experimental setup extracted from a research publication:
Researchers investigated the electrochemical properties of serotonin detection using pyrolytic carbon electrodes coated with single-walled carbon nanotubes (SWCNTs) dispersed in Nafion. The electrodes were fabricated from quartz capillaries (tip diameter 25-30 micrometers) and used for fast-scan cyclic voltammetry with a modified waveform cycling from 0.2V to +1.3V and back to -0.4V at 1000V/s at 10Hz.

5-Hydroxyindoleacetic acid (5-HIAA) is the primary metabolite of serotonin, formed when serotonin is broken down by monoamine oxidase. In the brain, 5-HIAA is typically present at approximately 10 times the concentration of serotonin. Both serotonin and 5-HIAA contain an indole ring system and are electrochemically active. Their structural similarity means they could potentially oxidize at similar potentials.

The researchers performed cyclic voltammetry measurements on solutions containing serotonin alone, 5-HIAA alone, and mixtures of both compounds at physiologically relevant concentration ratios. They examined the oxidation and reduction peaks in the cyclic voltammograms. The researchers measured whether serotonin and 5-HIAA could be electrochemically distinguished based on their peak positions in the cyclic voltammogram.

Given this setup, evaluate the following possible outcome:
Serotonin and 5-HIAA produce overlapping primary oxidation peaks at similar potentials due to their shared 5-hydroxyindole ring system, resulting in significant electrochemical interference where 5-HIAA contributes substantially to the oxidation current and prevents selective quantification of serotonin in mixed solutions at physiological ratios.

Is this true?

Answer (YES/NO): NO